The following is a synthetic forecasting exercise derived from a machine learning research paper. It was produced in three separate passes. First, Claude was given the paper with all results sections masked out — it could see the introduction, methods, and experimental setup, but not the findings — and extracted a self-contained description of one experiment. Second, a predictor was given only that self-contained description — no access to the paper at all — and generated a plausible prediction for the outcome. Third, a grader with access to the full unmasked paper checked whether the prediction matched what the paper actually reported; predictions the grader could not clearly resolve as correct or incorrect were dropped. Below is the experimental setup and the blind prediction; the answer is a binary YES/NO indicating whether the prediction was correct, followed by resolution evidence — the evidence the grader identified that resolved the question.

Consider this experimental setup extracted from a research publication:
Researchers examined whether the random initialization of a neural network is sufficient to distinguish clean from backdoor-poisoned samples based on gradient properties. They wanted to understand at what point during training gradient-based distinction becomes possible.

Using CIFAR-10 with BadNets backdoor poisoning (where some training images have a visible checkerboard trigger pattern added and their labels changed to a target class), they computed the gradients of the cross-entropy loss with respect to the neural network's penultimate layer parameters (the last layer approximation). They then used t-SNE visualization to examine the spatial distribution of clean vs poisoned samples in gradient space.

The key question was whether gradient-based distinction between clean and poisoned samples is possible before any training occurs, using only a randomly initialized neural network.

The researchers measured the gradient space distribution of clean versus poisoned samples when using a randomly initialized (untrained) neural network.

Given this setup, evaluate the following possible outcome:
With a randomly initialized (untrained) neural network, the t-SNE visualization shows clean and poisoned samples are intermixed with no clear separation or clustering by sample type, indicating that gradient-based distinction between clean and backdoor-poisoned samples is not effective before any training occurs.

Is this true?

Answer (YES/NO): NO